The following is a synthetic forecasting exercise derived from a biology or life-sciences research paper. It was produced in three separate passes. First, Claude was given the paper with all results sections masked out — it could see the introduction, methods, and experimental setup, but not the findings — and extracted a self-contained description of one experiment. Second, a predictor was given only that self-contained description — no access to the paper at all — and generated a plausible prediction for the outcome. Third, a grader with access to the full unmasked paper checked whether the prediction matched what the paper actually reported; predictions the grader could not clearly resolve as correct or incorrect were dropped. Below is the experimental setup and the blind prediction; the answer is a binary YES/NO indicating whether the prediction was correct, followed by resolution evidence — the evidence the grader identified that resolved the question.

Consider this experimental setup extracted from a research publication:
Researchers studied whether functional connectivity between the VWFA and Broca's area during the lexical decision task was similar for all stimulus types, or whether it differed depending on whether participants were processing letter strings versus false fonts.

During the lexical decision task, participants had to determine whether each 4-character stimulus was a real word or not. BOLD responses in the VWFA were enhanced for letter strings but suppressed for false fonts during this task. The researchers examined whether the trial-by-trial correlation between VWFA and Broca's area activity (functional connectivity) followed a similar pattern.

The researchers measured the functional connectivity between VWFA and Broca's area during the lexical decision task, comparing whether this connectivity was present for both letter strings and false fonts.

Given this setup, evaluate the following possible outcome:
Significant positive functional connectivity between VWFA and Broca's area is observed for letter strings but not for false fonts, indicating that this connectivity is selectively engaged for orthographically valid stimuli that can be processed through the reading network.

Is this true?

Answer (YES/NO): NO